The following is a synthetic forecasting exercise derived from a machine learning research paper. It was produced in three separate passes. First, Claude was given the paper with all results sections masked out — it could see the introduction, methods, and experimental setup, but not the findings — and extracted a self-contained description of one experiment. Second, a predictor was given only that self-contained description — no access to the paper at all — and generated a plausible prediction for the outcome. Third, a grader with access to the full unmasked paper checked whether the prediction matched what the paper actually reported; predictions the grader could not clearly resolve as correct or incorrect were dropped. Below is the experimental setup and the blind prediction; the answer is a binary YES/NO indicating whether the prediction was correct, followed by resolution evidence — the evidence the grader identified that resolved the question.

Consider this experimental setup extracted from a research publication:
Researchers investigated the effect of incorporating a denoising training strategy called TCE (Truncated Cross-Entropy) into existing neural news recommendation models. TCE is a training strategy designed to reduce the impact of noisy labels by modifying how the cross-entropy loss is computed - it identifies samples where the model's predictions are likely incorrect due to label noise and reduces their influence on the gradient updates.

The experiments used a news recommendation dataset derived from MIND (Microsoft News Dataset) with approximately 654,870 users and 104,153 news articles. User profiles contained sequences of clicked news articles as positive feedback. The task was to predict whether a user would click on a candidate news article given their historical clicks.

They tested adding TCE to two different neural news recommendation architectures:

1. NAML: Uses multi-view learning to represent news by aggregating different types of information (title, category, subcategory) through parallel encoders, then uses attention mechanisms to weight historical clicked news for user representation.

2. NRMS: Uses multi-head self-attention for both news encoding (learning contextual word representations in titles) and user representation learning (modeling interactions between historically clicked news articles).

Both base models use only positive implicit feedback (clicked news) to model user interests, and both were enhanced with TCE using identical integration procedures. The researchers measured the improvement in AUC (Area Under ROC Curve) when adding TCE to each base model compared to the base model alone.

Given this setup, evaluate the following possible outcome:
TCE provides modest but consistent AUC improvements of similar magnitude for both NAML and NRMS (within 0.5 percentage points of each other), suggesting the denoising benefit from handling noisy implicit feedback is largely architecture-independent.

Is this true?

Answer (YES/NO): NO